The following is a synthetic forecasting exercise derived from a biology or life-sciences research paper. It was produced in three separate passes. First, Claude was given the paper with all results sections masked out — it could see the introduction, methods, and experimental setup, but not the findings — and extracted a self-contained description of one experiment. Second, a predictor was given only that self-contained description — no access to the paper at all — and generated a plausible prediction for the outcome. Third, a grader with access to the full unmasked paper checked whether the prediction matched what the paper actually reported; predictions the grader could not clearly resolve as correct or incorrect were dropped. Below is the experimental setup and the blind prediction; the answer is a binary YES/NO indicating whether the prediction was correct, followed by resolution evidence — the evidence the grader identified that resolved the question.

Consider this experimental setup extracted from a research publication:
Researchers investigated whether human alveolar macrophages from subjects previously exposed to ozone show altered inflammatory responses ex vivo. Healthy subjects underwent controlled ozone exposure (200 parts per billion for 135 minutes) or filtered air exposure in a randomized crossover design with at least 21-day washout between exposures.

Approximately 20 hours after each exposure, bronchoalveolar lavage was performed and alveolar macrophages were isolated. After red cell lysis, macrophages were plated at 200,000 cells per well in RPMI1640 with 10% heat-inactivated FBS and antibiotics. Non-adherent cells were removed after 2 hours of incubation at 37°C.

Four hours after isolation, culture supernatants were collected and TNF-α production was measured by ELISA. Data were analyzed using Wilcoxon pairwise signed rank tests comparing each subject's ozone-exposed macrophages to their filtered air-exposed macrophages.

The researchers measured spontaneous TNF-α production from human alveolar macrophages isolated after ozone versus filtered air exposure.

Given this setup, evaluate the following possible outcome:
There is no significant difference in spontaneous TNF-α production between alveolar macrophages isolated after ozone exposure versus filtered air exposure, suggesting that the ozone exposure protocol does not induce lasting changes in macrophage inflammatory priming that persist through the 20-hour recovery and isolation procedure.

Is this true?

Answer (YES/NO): NO